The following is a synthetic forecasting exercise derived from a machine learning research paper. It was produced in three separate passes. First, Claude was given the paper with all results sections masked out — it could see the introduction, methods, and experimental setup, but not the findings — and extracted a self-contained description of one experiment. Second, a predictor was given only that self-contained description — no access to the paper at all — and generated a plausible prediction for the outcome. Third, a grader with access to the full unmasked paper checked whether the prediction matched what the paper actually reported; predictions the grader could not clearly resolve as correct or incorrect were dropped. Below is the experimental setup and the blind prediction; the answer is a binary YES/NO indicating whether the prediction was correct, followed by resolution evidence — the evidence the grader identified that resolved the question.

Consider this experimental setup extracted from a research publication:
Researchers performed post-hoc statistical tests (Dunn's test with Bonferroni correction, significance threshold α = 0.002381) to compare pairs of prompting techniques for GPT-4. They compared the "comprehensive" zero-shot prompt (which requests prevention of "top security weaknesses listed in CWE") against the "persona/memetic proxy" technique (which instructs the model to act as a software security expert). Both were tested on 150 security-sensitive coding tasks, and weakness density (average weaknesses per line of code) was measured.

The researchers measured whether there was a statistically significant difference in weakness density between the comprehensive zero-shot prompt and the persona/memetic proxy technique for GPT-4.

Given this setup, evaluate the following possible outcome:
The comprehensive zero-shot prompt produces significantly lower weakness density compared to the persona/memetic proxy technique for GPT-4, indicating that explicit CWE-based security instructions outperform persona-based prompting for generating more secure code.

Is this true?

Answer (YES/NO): YES